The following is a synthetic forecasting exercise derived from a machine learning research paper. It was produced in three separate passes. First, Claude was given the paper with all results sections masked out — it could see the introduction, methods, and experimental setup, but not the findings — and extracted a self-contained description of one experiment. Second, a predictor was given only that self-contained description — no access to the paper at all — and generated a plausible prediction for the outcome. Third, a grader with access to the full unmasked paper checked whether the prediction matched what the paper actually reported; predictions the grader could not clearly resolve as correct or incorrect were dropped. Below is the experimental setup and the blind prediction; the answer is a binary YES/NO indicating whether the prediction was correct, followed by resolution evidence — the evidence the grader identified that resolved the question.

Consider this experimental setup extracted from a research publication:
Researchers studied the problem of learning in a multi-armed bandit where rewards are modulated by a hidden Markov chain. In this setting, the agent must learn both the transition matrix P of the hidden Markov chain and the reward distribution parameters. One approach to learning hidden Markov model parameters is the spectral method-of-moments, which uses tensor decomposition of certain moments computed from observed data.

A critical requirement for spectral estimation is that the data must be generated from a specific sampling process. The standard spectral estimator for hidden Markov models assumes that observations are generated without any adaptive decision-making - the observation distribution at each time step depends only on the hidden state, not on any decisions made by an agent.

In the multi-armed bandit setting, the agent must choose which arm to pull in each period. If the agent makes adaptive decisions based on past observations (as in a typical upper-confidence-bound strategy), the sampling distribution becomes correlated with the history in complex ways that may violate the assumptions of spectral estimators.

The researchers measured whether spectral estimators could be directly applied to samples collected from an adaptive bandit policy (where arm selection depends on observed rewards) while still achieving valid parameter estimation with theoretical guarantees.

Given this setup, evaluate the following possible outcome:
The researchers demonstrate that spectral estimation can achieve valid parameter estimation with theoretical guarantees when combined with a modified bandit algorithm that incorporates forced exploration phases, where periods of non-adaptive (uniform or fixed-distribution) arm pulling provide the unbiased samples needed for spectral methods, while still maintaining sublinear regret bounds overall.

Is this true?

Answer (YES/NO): YES